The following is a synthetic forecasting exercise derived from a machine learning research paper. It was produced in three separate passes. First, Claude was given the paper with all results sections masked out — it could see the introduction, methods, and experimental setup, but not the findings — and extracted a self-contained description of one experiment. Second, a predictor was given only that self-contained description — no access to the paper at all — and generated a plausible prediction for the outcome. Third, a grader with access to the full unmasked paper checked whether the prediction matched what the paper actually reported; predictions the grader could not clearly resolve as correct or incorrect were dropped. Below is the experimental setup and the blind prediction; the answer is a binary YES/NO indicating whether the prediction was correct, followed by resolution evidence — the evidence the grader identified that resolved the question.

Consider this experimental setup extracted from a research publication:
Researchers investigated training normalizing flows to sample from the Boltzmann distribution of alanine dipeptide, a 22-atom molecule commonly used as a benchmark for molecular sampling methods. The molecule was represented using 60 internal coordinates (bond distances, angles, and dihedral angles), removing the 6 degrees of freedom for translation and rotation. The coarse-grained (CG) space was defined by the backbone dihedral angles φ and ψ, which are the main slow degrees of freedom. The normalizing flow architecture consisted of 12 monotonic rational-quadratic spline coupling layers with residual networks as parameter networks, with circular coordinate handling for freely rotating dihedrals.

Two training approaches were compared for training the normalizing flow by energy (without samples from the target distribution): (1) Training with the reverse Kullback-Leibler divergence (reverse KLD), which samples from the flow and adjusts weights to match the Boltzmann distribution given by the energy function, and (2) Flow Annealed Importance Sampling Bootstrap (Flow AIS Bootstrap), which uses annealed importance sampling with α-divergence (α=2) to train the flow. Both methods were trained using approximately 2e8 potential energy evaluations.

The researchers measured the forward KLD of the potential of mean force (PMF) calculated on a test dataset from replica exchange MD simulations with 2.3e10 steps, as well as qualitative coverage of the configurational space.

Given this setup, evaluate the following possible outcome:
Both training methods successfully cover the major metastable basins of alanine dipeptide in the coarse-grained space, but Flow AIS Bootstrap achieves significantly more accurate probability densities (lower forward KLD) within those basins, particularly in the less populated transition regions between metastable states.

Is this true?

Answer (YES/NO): NO